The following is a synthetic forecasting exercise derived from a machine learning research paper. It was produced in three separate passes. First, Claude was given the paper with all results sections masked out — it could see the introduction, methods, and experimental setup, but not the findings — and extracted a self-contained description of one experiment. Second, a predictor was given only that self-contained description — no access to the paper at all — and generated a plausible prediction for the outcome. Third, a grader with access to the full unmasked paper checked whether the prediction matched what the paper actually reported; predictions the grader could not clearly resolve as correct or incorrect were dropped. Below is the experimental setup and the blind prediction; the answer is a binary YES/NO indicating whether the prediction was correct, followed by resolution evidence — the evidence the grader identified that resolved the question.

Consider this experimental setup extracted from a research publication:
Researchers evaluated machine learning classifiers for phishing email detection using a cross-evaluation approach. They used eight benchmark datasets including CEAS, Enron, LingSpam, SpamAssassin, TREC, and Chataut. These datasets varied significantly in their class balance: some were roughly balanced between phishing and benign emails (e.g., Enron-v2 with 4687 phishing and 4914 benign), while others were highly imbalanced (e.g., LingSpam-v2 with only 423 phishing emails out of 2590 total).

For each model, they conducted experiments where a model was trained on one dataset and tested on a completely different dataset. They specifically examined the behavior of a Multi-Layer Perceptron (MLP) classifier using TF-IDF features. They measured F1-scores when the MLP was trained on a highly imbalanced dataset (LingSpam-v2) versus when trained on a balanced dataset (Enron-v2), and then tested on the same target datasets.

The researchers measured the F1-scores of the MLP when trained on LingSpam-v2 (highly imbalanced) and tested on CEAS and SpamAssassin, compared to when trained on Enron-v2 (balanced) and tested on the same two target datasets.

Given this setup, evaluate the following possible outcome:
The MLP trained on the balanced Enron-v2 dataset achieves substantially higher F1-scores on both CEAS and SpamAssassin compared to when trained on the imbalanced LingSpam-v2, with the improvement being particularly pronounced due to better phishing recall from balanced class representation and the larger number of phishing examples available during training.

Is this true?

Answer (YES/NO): NO